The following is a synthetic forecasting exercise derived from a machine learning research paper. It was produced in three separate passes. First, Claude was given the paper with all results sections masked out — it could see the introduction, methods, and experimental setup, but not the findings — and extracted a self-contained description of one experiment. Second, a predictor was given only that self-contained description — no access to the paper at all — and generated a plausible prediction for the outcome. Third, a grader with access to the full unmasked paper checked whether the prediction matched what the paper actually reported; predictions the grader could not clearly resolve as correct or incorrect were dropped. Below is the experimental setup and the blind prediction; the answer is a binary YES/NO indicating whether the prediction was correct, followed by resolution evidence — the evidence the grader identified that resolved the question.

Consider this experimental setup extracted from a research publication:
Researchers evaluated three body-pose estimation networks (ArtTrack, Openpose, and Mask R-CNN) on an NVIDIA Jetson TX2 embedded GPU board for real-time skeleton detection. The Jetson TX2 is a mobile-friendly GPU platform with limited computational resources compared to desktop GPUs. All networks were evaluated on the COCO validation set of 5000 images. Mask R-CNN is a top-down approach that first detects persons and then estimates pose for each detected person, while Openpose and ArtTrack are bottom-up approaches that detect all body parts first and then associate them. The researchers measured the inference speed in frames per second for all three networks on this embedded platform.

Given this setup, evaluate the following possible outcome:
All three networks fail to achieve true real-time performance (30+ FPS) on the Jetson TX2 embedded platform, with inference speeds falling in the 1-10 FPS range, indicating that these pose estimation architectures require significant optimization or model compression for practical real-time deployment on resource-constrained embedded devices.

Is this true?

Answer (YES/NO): NO